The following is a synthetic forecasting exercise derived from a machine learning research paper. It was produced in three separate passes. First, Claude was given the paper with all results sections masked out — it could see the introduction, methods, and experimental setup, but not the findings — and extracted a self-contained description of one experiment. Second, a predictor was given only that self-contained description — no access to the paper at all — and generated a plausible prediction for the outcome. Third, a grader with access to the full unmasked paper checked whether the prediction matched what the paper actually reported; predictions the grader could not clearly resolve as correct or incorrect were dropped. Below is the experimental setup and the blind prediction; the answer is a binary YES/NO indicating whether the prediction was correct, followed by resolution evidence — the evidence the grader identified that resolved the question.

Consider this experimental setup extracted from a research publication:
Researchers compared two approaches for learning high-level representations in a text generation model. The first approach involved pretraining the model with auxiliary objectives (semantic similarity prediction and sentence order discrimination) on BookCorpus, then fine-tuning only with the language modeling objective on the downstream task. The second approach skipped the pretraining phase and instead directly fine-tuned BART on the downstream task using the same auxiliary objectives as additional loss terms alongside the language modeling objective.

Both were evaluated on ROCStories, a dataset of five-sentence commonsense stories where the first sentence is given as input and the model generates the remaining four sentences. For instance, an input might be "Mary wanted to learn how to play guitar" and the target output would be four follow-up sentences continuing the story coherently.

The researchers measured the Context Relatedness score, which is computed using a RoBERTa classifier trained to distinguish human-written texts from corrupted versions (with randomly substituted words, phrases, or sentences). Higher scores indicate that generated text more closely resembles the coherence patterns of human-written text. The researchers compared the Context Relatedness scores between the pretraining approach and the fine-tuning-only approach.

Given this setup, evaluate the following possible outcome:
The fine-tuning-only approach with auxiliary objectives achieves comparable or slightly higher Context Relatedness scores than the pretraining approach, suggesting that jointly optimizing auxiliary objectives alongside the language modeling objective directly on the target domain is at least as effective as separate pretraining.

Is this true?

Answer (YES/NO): NO